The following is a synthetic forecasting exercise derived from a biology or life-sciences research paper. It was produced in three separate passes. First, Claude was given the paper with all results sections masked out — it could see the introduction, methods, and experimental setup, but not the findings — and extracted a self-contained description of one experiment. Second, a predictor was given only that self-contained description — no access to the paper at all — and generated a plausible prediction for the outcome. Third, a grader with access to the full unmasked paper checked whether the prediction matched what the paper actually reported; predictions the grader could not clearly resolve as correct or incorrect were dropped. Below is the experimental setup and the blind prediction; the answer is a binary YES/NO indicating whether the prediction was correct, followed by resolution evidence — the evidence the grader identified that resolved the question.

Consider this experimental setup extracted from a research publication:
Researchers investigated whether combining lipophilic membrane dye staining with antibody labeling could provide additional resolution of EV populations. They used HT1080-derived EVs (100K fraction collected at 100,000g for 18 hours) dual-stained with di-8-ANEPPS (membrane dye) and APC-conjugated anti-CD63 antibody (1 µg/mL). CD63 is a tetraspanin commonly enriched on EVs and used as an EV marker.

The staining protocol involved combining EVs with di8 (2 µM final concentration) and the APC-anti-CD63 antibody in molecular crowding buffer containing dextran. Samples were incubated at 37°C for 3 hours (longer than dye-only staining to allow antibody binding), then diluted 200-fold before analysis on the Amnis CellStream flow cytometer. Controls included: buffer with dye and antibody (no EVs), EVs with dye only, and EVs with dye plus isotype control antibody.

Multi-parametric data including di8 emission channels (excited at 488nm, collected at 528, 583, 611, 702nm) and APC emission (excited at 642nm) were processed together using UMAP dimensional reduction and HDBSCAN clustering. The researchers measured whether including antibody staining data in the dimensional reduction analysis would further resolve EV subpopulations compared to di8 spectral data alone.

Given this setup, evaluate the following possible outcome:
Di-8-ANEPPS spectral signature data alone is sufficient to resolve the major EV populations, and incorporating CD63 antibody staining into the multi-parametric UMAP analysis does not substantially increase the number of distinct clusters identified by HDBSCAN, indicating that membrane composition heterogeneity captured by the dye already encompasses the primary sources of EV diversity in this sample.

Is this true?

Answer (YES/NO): YES